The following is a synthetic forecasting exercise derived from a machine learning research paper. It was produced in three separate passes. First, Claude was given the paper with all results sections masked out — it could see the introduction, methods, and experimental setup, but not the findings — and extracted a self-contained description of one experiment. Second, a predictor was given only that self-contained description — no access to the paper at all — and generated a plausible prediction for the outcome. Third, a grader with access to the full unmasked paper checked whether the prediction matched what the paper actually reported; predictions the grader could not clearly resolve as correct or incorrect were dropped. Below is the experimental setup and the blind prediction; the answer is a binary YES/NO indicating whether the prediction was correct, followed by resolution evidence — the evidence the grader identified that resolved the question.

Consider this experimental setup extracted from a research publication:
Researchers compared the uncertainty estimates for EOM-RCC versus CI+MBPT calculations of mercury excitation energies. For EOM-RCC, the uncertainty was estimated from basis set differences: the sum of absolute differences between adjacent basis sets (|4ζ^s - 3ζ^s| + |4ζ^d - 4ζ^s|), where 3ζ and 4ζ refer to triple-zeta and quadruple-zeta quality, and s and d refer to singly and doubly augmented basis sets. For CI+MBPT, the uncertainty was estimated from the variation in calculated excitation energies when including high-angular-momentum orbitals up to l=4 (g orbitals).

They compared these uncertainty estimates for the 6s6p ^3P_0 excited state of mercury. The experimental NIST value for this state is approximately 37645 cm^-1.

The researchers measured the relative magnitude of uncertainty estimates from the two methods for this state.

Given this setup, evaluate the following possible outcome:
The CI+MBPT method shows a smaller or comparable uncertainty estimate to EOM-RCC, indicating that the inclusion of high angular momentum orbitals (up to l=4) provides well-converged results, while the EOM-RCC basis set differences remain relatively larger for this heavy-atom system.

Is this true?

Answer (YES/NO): NO